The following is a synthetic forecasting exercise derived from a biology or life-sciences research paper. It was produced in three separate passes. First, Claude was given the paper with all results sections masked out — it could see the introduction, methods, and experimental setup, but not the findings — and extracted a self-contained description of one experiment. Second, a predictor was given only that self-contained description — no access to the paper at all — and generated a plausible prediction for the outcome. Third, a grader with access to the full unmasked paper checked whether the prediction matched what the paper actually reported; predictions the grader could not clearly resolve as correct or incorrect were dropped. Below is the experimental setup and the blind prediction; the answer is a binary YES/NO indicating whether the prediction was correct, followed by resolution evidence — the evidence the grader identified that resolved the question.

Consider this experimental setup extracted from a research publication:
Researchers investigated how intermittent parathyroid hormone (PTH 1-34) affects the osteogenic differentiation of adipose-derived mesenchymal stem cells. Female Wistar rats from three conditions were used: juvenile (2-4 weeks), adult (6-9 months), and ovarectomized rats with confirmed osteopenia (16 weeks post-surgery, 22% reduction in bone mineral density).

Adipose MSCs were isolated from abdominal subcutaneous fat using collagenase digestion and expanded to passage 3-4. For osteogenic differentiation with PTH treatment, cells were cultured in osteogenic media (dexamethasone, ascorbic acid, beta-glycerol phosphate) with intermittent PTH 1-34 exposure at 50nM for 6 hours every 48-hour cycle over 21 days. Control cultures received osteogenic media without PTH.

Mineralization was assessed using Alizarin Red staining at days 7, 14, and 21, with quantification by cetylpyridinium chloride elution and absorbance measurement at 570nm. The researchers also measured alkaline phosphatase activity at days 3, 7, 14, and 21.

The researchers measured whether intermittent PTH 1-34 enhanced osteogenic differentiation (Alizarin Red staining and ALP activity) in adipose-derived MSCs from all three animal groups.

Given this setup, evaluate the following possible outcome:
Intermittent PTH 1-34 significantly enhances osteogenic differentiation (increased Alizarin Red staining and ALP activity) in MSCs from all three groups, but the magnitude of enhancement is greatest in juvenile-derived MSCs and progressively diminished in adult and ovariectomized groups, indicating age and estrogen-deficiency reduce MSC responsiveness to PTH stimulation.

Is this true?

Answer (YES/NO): NO